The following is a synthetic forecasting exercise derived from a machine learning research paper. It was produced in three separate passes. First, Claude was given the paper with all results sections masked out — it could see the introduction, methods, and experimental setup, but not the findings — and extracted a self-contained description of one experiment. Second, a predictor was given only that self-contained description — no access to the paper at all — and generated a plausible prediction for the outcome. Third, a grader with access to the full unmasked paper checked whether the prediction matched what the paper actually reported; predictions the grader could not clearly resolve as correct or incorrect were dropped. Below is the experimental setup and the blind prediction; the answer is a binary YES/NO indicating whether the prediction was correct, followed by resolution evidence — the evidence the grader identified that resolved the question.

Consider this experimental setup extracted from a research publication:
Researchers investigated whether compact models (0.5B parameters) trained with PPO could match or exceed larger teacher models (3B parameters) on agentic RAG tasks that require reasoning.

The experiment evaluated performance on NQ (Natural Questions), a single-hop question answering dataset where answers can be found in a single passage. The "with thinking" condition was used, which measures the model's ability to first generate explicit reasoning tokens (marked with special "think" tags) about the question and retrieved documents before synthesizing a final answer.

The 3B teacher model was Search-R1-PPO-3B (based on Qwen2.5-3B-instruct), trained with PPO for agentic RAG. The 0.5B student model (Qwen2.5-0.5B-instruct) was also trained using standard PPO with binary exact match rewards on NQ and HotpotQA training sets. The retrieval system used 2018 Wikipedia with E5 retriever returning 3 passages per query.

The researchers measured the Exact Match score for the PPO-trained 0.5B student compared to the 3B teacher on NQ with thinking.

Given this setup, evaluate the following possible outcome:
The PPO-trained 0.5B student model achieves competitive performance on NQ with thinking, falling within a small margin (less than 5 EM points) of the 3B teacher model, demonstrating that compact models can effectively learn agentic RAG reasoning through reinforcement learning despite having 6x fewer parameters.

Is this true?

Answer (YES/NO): YES